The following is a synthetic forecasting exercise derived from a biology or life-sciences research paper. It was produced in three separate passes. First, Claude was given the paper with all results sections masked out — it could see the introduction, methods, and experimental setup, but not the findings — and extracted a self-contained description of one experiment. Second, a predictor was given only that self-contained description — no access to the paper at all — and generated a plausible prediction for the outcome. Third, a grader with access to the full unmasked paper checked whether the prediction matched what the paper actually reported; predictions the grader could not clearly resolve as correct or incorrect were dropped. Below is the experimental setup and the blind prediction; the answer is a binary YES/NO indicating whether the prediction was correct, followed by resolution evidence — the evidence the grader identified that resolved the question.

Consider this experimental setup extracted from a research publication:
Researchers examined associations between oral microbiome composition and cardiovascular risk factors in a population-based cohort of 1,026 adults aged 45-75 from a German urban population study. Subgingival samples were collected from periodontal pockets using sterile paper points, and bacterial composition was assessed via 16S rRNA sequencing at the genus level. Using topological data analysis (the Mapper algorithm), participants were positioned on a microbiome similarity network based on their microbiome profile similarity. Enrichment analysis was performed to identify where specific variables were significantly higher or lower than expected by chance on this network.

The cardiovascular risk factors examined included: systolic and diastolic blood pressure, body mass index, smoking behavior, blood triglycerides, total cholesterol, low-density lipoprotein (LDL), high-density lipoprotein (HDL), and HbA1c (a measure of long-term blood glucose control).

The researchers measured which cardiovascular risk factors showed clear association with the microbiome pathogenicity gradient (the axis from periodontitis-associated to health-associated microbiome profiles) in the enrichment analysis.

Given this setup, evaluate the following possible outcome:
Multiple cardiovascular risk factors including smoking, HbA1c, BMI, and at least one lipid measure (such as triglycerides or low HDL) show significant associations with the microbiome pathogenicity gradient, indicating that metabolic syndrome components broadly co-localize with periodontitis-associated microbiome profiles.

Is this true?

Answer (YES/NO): NO